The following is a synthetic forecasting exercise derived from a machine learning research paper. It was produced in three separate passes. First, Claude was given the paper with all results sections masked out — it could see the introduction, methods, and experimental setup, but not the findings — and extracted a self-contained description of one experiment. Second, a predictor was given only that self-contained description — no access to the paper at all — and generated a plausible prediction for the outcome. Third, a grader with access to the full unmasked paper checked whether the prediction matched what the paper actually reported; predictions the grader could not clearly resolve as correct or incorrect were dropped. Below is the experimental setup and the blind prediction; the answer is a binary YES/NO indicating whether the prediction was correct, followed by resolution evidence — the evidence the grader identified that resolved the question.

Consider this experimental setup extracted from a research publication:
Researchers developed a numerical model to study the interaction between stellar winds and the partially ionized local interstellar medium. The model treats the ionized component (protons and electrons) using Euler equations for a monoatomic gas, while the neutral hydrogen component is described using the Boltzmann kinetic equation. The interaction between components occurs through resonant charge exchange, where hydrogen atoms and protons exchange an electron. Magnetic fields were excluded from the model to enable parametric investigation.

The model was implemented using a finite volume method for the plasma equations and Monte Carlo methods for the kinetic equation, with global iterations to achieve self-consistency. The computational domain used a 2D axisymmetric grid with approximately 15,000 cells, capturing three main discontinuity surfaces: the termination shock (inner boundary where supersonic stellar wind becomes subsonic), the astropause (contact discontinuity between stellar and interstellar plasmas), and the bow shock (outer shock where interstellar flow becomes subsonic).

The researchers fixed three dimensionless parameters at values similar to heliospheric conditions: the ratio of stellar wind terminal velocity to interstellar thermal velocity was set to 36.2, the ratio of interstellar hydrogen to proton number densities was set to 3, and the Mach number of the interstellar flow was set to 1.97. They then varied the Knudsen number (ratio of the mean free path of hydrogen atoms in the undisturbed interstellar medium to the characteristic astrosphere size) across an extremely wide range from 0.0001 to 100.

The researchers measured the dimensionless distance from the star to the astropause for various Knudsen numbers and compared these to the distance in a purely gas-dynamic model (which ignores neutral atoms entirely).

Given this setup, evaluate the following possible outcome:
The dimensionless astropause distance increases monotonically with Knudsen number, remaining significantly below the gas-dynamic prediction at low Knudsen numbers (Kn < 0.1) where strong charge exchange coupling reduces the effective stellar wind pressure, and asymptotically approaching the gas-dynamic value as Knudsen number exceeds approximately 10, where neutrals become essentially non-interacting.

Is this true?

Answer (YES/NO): NO